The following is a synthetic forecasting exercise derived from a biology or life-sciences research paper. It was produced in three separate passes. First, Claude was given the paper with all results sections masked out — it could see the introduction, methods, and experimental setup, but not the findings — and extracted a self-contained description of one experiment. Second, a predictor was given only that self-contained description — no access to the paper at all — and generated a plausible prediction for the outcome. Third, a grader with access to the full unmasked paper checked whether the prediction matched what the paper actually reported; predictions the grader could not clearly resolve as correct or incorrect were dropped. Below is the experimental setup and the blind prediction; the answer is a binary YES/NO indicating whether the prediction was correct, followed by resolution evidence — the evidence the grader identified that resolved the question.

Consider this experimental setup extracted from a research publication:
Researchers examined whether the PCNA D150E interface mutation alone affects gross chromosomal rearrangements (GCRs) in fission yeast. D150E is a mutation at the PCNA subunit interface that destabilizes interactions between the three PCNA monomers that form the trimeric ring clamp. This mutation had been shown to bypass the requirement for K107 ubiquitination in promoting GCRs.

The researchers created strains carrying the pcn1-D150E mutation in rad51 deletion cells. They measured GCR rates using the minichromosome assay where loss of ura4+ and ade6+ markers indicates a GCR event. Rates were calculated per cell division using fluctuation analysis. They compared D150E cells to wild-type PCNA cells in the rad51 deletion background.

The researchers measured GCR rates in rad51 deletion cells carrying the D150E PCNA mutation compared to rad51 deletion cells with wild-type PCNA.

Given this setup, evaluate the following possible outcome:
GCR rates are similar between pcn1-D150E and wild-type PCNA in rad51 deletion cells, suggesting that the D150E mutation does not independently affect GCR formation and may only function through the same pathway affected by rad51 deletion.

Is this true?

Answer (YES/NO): NO